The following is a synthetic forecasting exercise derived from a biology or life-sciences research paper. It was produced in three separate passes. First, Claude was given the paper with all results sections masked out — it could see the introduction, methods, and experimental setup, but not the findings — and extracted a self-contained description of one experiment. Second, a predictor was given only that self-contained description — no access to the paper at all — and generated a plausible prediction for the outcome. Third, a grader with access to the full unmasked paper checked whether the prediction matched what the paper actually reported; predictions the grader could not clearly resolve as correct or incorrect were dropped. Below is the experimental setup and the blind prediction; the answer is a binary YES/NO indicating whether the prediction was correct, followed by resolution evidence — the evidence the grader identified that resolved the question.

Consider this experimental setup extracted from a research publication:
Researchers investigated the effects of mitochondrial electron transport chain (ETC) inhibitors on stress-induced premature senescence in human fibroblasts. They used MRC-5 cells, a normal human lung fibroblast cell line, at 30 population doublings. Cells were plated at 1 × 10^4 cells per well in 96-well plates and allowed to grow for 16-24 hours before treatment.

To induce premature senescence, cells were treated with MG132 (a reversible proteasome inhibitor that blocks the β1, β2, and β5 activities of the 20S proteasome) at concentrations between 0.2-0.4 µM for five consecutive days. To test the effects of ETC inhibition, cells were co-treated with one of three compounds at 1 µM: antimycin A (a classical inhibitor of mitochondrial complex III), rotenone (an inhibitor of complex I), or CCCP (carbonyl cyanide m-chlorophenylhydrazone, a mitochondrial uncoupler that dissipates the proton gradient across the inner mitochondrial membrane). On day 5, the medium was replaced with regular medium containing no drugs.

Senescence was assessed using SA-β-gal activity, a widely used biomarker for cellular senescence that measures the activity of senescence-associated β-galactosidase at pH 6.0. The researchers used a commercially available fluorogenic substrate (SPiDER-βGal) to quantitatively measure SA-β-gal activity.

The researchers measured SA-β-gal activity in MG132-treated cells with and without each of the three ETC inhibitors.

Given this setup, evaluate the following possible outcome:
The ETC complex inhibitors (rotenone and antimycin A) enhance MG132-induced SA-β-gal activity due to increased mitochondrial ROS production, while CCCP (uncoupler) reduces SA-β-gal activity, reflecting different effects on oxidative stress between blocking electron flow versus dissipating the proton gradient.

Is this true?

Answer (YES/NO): NO